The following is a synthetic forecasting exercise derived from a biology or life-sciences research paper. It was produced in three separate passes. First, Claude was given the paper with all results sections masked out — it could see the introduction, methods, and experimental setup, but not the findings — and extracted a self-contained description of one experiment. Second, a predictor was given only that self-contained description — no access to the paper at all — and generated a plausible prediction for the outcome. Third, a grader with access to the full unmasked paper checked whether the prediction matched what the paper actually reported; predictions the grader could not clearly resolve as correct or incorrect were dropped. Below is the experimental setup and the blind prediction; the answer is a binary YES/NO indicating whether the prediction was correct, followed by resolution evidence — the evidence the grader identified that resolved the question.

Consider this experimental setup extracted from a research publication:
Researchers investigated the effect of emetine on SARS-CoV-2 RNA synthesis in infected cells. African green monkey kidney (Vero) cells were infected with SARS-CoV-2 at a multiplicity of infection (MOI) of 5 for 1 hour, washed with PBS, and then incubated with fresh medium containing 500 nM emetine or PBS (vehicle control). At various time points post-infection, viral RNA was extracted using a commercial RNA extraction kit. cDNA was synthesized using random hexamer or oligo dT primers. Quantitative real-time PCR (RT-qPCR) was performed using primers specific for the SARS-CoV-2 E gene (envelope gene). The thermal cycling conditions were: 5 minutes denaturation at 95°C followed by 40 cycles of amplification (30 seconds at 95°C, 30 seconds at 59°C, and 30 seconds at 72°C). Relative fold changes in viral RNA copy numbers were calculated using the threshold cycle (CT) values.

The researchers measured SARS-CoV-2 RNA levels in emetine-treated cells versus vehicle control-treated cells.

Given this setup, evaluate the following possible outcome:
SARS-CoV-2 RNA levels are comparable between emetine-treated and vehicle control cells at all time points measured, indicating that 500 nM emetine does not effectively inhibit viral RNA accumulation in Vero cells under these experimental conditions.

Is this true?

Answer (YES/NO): NO